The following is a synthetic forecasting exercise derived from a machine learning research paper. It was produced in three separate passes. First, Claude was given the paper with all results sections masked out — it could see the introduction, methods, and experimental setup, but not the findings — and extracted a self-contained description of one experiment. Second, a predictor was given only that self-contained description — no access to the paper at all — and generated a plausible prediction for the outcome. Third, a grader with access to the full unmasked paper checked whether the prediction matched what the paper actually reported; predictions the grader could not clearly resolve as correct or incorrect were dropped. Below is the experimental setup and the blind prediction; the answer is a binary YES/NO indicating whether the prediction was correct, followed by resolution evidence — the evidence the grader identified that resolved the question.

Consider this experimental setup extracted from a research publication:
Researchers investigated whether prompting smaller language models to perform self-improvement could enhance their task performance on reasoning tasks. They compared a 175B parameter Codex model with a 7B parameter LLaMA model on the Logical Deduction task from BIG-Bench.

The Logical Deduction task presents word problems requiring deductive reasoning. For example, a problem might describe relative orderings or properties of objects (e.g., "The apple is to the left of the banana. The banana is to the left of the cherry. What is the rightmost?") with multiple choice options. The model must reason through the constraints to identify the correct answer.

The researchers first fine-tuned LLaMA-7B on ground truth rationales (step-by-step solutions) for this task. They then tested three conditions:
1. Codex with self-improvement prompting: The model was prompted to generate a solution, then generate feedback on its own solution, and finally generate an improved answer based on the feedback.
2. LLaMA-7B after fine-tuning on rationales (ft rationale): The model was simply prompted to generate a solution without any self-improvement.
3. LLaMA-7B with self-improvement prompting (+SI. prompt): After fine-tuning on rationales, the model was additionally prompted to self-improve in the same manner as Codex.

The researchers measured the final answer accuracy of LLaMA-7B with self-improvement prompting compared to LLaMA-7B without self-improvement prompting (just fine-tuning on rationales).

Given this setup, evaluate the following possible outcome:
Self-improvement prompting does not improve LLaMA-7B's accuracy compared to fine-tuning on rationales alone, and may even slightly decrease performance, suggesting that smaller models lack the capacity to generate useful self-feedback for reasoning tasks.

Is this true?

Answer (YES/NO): YES